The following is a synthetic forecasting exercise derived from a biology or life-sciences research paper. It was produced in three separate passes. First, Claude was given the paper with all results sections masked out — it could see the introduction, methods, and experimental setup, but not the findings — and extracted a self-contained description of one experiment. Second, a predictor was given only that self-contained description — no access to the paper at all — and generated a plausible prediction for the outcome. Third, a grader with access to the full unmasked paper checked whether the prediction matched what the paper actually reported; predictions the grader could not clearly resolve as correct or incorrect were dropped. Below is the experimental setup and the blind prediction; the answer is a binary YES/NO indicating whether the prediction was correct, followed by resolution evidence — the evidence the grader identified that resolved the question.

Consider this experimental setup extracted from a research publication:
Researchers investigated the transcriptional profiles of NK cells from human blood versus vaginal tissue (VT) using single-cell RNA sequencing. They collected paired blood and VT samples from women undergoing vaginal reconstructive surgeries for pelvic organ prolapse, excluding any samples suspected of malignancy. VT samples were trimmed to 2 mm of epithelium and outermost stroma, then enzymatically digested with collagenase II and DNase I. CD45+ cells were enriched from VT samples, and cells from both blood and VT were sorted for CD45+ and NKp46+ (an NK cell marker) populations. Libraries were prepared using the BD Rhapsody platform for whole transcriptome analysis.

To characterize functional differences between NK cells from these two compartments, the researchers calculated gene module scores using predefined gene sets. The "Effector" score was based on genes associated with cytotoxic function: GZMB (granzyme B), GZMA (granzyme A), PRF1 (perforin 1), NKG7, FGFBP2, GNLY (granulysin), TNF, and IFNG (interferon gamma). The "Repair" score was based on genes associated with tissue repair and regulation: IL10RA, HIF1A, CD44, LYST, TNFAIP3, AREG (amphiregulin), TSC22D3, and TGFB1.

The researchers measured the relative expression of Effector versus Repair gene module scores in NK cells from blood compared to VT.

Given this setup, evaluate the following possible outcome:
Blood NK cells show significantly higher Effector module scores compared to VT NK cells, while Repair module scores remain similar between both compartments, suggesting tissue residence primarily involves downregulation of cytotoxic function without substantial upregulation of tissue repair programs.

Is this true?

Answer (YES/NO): NO